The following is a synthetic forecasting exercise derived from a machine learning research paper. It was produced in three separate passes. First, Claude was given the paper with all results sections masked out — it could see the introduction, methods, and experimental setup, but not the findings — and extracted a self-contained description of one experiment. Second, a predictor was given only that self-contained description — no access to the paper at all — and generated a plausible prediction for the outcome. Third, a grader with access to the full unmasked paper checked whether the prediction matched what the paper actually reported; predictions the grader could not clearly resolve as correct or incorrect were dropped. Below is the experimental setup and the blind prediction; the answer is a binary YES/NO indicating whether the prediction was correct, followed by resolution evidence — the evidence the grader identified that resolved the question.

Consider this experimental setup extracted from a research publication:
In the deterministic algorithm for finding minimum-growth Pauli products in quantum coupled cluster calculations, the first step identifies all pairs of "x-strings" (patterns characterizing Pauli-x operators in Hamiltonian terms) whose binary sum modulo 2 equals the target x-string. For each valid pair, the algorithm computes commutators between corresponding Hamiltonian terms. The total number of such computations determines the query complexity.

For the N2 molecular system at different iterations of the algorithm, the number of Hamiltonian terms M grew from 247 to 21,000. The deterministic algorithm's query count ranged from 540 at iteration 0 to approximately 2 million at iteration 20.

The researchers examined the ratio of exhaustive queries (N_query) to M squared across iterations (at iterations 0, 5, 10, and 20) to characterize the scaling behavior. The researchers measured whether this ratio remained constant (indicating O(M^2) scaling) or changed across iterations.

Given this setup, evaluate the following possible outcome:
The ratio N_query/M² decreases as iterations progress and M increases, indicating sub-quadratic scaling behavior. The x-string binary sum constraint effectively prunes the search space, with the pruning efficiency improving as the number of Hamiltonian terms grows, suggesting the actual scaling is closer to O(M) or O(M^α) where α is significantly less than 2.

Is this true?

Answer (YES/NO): YES